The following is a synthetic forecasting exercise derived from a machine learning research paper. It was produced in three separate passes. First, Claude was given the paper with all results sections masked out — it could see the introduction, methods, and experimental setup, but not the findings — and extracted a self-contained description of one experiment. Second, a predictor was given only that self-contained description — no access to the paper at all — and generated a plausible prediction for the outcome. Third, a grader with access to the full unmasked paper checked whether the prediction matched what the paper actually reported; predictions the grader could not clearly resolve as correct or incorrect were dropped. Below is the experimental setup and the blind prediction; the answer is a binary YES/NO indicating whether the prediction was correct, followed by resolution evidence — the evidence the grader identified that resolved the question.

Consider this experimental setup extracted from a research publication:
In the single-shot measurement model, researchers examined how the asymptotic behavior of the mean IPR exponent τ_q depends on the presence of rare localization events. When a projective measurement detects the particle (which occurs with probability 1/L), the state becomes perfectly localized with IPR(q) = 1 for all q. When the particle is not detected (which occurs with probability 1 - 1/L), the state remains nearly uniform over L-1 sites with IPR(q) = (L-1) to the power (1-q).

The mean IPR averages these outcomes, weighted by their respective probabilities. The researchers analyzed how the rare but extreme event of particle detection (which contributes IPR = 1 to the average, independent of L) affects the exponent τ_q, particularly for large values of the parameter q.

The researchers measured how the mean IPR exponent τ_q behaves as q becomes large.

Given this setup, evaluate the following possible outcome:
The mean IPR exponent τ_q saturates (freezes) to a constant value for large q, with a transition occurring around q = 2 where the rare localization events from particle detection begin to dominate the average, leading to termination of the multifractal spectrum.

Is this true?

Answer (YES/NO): YES